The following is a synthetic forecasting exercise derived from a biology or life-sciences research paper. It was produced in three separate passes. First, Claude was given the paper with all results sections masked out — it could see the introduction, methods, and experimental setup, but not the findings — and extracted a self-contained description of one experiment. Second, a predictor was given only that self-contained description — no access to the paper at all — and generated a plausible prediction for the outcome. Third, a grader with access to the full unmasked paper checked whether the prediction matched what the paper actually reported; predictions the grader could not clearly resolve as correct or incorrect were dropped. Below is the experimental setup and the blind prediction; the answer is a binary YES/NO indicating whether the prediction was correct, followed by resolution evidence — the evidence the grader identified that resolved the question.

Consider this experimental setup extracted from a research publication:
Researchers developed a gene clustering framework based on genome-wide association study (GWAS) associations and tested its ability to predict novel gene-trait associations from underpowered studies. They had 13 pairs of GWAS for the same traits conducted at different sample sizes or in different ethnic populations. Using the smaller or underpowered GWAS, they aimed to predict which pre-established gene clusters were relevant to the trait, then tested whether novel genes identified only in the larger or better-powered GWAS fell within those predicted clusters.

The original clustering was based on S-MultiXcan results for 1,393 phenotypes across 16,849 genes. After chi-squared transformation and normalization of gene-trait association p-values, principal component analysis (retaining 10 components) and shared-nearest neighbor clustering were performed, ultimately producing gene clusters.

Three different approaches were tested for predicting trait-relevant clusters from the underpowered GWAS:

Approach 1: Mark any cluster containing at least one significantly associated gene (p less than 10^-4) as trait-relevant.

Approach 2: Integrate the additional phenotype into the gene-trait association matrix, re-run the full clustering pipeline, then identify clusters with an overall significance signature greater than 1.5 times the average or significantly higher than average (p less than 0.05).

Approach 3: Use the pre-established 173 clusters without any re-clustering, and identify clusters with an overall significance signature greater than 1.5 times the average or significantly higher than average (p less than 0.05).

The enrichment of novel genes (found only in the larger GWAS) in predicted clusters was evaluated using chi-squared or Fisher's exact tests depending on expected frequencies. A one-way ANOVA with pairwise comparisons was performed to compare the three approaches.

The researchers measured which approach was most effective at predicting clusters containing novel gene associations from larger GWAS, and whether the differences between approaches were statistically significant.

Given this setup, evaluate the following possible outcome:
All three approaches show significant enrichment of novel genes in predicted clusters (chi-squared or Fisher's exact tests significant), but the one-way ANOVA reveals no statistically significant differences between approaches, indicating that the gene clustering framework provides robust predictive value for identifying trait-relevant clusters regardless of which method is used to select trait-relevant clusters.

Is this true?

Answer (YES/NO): NO